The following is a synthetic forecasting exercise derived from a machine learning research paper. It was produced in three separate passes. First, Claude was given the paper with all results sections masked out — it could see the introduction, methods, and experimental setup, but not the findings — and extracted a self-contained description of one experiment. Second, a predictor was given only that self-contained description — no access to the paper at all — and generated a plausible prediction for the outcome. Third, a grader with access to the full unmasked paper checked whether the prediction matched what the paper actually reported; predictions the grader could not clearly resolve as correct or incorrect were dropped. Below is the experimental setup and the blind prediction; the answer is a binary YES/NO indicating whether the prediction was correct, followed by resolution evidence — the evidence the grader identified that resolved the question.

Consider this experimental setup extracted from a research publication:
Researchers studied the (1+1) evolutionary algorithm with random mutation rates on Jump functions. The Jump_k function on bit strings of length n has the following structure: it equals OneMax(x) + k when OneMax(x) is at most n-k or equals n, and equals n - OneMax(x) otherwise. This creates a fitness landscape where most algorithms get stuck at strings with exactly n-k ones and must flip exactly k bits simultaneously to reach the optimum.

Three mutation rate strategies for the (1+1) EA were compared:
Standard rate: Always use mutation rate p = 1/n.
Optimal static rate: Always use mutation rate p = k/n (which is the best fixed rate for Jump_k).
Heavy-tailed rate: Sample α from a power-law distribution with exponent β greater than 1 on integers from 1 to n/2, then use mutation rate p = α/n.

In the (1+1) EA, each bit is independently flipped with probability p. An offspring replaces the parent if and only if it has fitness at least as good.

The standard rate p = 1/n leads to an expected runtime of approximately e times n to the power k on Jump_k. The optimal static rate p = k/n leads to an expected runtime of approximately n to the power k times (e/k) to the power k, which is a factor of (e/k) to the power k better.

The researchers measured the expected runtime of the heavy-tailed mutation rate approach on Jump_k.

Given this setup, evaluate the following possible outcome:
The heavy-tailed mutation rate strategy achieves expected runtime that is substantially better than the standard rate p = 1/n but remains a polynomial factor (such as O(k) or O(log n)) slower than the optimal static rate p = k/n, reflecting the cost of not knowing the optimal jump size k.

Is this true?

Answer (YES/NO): YES